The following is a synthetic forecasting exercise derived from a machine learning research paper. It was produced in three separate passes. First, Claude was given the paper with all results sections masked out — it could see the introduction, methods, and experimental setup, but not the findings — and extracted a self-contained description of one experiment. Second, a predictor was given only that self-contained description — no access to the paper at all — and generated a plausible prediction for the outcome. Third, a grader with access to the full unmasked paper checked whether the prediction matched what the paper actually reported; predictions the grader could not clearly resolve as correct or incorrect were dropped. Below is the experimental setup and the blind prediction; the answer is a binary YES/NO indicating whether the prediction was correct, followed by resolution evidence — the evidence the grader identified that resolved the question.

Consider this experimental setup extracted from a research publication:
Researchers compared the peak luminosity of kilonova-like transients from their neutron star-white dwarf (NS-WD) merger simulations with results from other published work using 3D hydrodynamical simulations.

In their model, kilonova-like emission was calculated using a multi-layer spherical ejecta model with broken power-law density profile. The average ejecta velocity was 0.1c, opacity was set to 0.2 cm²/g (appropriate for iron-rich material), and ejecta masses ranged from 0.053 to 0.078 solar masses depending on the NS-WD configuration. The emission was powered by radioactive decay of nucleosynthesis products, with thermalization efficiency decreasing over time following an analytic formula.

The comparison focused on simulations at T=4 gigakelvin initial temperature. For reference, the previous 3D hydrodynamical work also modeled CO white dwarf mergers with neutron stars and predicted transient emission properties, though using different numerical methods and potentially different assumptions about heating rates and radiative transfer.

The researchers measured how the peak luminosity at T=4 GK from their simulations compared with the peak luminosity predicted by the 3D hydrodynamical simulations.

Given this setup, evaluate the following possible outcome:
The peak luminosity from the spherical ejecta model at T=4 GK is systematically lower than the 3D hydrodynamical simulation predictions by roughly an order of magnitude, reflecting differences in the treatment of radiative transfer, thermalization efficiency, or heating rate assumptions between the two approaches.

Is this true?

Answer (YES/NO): NO